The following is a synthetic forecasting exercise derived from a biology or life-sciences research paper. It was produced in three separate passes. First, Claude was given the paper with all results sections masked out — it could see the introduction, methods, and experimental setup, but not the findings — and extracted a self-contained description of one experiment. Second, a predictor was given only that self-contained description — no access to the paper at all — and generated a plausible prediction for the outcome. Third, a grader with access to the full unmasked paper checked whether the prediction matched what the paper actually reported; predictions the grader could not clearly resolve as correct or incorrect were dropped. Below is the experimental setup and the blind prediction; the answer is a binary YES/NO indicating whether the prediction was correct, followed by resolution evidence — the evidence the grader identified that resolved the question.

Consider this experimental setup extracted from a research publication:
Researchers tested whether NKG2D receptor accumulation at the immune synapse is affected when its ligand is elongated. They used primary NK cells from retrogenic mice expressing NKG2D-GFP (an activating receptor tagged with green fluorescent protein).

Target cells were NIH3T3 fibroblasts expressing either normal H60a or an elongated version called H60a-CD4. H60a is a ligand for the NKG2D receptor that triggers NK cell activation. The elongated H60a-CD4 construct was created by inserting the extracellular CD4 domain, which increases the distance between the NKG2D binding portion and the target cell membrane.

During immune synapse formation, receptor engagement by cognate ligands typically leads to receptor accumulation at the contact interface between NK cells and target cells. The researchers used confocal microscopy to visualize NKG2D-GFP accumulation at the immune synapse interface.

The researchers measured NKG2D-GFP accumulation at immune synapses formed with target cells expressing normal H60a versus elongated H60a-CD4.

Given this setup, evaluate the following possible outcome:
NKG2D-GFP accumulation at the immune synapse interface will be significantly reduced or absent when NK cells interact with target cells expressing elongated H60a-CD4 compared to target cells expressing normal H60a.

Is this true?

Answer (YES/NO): NO